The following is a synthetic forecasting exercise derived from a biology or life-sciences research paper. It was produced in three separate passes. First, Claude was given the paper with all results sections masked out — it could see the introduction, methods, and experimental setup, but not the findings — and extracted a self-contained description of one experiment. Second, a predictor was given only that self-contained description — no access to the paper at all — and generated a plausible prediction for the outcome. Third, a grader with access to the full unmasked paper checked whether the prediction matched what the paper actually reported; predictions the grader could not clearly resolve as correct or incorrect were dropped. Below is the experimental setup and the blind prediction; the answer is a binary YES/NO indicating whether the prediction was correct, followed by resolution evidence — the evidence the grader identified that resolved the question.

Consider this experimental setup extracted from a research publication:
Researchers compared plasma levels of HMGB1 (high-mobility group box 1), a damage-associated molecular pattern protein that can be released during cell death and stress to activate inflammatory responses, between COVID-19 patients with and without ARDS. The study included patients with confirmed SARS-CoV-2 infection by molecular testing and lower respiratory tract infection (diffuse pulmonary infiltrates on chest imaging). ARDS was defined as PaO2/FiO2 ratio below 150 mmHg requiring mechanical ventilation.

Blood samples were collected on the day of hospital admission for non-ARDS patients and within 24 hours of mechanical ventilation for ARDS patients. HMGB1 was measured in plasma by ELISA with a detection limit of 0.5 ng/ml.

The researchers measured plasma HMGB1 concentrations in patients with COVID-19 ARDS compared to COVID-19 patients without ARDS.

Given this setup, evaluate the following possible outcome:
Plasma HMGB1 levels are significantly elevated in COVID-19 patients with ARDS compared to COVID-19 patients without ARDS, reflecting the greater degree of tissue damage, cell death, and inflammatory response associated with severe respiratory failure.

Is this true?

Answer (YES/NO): NO